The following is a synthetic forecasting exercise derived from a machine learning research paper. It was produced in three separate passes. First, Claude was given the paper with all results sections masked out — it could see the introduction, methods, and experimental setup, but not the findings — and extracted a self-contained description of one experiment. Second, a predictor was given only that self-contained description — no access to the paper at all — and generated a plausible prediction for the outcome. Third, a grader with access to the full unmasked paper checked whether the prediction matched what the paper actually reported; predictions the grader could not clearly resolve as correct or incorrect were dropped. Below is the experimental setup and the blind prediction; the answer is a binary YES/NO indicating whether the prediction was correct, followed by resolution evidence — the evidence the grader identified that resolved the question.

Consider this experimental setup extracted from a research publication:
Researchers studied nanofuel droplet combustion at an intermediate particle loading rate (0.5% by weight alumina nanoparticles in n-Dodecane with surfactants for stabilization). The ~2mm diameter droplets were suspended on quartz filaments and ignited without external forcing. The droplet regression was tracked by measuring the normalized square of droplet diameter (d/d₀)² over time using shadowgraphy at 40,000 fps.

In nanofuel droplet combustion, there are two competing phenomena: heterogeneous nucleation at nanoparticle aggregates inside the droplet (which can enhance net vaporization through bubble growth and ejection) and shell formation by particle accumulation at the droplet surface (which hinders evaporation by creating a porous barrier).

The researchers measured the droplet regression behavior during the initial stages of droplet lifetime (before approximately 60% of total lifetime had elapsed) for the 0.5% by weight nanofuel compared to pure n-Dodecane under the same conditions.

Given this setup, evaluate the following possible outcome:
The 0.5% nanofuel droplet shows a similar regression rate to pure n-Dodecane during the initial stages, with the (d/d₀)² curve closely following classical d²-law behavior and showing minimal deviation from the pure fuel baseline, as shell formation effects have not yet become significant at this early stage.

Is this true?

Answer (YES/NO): NO